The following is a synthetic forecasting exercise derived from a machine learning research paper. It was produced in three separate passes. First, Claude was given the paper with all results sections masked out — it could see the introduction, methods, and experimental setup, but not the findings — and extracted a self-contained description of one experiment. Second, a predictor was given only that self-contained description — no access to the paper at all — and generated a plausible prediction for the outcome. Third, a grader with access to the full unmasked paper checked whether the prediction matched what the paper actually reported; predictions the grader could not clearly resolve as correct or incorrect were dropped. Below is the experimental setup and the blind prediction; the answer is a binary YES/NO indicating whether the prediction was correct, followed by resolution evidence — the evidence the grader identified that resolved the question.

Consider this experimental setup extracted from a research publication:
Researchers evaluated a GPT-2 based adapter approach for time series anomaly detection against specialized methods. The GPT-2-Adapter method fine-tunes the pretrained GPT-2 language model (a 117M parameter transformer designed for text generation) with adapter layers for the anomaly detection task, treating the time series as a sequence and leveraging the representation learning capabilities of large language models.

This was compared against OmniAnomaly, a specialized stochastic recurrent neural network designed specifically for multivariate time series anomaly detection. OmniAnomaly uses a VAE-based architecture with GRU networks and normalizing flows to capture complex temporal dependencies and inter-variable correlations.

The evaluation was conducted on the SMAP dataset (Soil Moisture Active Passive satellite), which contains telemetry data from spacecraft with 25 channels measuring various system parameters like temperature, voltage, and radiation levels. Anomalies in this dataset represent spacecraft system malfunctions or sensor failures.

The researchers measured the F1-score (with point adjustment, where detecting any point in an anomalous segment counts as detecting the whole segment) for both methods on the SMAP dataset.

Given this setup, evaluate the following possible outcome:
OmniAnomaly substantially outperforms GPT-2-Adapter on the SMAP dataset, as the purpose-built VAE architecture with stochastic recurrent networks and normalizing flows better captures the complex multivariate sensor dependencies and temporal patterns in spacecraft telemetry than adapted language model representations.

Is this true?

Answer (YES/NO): YES